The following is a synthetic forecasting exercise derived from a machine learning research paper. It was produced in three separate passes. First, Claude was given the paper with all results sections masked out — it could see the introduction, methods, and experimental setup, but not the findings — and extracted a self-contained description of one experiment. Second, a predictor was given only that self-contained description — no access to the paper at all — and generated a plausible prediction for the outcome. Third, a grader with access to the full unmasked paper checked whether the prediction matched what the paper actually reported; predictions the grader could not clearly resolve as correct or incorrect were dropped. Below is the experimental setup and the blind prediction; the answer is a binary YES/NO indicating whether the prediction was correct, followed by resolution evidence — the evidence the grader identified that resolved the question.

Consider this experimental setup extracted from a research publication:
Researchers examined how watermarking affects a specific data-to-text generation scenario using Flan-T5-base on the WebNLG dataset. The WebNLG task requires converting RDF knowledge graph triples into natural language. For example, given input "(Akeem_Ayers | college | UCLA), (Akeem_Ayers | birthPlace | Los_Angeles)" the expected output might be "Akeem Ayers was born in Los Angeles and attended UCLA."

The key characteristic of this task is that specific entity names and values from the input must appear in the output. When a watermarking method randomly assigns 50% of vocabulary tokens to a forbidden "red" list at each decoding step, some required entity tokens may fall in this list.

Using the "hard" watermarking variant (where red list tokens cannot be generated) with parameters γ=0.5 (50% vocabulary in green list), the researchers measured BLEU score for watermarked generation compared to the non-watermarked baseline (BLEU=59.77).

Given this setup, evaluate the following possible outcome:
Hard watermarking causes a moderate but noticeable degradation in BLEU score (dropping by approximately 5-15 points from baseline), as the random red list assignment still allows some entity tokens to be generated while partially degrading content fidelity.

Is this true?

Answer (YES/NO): NO